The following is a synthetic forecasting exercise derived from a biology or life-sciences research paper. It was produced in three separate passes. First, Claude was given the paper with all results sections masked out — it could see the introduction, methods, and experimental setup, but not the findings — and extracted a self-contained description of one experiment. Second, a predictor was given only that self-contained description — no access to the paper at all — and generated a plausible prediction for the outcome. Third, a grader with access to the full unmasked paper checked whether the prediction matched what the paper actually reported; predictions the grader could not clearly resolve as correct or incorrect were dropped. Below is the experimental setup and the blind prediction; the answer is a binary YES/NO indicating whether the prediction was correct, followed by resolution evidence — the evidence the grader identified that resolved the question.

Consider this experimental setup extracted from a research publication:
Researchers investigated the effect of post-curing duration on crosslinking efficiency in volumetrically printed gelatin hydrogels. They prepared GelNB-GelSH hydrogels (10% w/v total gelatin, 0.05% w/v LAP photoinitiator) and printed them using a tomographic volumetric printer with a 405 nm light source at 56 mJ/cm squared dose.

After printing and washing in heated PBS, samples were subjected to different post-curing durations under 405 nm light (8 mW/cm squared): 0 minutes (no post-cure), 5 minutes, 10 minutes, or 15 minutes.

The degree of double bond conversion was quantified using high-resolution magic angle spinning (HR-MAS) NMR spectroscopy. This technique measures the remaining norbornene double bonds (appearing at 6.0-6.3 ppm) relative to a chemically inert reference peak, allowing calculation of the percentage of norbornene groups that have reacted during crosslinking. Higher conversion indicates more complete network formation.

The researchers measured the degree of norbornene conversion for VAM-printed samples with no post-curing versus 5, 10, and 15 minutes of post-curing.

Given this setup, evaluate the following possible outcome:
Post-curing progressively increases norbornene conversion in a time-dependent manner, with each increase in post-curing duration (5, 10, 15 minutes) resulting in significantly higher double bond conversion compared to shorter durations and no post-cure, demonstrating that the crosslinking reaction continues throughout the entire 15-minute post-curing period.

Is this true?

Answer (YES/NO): NO